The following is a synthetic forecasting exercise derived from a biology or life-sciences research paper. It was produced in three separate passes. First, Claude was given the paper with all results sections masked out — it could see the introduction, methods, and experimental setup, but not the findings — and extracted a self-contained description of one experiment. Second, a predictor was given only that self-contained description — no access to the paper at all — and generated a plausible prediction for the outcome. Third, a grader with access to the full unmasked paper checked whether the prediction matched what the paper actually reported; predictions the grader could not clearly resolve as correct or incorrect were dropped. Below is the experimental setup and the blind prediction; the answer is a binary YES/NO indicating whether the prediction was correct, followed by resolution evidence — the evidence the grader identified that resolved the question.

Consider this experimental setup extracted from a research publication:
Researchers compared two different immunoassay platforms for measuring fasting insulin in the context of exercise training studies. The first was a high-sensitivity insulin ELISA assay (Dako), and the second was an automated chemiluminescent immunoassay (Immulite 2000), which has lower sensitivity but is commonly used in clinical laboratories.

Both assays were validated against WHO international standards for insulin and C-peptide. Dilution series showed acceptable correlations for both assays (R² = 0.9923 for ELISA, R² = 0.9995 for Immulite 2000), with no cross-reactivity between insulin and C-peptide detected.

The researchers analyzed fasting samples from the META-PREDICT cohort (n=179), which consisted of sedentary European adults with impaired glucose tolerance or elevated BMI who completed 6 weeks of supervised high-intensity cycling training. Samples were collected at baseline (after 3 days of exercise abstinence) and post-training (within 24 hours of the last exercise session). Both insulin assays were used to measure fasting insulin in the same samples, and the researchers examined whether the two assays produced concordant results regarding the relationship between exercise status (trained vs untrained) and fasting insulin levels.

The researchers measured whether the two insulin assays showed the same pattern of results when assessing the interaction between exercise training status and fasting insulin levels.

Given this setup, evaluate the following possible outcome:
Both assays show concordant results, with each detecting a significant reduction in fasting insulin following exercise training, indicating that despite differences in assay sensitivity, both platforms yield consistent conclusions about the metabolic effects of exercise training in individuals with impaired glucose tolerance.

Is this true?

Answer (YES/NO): NO